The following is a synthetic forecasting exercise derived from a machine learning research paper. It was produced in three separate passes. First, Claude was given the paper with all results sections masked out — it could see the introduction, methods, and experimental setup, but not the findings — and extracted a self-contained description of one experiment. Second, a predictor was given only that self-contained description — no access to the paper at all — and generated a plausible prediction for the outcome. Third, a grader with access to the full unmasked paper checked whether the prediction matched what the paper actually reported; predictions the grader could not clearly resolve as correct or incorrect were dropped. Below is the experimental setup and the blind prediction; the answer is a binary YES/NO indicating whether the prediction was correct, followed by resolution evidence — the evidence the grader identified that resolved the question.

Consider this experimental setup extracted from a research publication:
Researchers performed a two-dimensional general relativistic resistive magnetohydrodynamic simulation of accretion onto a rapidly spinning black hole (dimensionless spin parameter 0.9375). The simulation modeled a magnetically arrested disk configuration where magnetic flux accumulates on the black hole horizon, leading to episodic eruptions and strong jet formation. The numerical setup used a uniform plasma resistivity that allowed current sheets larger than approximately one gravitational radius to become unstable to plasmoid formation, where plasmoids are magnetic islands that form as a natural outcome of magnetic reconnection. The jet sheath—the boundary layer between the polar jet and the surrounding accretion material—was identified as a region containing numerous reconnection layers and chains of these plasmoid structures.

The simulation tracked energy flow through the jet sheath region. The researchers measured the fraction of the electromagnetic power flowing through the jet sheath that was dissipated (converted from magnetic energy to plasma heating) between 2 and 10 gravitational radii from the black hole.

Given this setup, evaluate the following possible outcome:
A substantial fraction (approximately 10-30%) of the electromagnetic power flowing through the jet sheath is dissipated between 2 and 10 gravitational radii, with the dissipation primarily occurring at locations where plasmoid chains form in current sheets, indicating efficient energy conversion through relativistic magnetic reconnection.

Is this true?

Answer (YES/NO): YES